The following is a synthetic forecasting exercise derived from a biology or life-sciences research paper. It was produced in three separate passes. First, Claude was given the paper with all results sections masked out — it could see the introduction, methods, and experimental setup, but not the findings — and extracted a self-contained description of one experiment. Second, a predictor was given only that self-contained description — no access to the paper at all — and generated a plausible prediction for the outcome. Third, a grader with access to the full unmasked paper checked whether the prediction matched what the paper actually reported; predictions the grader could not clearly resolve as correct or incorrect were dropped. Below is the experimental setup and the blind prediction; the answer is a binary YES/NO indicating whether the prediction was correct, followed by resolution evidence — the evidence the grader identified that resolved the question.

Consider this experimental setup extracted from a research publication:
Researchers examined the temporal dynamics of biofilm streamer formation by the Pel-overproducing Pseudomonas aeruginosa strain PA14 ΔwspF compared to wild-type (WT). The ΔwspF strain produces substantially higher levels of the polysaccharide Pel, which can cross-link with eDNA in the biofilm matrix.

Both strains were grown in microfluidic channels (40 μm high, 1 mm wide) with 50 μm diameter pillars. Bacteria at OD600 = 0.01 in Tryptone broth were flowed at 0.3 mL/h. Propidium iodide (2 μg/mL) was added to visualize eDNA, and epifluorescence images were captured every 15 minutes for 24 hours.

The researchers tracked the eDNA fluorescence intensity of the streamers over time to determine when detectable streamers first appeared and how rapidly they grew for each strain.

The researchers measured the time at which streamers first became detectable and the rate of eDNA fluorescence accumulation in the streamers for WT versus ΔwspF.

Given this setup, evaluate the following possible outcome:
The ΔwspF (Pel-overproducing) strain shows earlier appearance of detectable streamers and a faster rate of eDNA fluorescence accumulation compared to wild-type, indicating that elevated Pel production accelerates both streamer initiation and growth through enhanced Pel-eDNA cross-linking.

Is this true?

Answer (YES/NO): NO